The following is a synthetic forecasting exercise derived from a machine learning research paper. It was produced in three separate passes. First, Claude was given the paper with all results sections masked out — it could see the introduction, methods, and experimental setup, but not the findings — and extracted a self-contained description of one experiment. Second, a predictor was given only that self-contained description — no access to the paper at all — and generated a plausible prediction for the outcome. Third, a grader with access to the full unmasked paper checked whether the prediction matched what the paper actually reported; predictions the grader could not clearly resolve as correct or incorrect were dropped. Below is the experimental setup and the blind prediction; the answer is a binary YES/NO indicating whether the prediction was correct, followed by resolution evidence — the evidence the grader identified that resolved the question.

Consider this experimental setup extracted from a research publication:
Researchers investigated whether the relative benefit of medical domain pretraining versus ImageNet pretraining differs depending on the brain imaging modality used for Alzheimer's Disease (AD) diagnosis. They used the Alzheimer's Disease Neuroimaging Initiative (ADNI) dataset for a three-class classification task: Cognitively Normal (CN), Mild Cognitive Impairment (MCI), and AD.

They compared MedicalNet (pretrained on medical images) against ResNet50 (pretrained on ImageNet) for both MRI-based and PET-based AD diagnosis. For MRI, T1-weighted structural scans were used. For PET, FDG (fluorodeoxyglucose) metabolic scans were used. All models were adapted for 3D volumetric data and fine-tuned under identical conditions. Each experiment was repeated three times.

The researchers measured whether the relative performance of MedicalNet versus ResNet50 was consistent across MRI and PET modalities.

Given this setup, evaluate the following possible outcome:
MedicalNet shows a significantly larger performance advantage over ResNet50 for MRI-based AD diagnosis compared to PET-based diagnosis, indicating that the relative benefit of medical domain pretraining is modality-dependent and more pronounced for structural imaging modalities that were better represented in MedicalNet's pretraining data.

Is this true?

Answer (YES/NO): NO